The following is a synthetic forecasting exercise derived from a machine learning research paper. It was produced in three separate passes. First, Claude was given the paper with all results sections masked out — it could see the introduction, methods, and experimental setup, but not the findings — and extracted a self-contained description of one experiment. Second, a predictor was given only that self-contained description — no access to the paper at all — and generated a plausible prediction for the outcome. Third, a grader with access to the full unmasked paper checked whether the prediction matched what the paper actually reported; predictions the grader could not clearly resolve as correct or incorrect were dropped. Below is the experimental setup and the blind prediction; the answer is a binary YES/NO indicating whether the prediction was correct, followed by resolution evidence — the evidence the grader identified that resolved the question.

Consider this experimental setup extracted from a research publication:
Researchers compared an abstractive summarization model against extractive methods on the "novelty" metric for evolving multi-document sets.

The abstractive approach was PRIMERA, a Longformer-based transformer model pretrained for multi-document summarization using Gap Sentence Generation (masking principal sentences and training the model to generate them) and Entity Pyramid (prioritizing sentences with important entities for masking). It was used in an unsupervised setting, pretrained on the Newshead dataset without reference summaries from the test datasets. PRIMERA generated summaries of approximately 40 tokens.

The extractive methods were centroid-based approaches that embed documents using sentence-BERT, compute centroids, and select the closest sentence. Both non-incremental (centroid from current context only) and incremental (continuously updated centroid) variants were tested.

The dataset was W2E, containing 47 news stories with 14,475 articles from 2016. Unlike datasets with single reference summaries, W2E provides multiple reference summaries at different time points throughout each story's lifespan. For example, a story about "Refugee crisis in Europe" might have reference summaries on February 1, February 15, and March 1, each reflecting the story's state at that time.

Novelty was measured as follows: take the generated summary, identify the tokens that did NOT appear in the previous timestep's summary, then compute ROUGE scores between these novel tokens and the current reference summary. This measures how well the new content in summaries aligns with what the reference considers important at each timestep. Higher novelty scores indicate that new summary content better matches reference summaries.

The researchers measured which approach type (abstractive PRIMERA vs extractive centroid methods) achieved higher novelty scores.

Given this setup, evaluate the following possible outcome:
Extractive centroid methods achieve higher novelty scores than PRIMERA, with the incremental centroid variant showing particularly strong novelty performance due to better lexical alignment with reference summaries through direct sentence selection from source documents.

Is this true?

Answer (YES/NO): NO